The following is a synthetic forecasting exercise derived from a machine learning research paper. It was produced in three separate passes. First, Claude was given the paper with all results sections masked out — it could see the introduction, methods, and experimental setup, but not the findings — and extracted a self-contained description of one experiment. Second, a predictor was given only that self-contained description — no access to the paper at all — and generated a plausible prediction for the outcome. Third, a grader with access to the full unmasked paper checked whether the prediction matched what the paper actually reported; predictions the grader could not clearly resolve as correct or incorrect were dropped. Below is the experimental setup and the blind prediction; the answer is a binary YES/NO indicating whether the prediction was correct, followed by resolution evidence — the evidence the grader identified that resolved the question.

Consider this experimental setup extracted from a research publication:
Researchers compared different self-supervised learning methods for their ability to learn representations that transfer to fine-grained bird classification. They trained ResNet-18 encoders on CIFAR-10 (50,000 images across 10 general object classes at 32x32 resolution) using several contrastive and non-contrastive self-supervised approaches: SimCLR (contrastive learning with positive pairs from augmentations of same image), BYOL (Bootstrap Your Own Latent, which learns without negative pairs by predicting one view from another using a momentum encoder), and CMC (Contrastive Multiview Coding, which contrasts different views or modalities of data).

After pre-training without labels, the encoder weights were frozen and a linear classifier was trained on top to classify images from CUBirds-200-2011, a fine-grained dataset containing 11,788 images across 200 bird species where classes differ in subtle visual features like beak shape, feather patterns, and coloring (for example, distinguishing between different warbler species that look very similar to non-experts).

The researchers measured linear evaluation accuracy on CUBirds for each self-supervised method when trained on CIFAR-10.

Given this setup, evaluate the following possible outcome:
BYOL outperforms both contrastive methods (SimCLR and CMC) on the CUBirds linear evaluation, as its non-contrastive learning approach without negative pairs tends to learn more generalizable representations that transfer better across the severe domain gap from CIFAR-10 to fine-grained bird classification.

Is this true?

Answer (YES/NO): NO